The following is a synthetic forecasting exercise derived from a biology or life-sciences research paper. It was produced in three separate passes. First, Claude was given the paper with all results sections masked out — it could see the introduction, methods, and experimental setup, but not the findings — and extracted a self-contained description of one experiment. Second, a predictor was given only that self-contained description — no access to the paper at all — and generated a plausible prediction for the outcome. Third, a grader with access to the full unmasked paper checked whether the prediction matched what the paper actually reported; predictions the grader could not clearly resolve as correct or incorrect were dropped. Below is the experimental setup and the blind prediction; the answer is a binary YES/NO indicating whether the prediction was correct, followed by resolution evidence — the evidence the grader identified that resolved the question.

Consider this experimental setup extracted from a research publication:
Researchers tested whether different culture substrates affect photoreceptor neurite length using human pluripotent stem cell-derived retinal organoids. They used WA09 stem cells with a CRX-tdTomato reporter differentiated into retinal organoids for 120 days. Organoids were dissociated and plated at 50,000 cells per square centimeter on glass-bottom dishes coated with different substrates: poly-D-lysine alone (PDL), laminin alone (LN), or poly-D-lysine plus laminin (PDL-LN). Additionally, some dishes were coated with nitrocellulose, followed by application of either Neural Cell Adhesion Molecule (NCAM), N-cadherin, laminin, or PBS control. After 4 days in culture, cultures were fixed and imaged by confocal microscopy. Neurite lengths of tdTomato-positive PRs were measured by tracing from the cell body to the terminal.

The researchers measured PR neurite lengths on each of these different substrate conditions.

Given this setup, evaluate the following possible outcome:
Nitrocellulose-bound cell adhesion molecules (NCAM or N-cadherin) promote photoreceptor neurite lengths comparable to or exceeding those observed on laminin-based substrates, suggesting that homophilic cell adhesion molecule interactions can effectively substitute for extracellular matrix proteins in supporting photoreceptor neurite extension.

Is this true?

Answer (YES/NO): NO